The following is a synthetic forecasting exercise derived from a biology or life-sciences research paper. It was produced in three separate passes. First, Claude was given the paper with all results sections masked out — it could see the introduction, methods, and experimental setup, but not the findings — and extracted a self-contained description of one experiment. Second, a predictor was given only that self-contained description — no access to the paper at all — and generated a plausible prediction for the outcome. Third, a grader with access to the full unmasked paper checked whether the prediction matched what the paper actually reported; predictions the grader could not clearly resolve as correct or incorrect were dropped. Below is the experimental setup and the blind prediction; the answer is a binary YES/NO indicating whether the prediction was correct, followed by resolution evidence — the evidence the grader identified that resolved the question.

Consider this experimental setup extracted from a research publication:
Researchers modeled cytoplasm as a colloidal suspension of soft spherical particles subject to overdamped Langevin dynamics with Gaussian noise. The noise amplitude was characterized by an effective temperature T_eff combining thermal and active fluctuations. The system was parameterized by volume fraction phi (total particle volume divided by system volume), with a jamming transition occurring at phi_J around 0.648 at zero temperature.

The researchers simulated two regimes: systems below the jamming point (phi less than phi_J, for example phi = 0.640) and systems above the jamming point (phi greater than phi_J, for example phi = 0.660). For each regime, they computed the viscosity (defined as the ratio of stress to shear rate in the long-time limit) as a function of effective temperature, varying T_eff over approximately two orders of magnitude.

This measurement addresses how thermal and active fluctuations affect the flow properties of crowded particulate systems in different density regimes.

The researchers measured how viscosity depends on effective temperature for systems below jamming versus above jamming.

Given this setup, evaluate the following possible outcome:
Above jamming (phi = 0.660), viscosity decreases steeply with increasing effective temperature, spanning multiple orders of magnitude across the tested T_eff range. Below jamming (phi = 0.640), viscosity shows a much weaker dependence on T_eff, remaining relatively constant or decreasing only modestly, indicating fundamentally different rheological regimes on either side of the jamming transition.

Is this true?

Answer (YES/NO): NO